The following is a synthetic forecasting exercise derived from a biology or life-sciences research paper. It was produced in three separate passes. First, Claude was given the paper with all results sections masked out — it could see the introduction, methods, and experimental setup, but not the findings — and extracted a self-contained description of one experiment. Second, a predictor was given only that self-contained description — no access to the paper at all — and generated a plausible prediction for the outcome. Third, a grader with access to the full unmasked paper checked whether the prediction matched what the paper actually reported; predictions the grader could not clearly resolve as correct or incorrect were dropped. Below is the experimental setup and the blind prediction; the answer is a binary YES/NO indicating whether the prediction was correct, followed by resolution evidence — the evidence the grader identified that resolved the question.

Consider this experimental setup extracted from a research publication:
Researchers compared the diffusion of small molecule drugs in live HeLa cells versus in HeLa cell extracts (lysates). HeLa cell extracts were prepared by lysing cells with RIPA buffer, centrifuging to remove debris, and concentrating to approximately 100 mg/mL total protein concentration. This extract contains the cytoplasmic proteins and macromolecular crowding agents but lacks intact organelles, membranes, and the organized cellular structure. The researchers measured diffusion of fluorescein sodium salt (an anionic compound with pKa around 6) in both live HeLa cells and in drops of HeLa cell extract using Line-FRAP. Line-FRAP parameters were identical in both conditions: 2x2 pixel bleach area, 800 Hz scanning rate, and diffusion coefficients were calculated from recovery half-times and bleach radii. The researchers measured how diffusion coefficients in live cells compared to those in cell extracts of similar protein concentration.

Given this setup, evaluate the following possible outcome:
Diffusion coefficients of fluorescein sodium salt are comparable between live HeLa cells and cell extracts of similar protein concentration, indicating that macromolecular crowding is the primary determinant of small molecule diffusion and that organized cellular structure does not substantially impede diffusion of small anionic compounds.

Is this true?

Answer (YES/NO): NO